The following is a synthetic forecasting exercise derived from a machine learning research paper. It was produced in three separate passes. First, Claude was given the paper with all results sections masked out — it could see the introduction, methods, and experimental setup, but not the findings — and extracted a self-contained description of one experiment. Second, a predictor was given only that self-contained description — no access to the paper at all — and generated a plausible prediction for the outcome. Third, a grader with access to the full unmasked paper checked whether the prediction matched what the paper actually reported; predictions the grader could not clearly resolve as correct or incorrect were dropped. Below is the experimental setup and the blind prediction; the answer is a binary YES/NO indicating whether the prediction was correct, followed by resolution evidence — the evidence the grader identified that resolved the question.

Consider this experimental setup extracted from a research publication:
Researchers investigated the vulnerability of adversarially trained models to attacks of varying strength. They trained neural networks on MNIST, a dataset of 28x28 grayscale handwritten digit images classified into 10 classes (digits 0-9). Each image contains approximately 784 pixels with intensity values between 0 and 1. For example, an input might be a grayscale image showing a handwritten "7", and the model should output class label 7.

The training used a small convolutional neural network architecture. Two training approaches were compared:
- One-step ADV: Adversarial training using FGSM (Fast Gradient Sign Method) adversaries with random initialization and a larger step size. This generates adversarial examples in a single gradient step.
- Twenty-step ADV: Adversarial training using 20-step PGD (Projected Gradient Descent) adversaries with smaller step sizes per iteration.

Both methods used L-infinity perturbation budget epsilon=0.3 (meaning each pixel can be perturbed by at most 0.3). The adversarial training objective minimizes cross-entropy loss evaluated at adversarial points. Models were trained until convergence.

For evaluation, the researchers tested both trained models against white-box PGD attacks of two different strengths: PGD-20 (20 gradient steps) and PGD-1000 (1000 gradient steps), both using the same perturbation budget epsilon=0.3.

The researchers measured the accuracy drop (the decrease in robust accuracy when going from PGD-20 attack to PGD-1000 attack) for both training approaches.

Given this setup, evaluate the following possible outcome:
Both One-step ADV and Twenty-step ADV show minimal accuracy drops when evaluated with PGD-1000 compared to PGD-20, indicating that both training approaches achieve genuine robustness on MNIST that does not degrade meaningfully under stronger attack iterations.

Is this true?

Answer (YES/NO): NO